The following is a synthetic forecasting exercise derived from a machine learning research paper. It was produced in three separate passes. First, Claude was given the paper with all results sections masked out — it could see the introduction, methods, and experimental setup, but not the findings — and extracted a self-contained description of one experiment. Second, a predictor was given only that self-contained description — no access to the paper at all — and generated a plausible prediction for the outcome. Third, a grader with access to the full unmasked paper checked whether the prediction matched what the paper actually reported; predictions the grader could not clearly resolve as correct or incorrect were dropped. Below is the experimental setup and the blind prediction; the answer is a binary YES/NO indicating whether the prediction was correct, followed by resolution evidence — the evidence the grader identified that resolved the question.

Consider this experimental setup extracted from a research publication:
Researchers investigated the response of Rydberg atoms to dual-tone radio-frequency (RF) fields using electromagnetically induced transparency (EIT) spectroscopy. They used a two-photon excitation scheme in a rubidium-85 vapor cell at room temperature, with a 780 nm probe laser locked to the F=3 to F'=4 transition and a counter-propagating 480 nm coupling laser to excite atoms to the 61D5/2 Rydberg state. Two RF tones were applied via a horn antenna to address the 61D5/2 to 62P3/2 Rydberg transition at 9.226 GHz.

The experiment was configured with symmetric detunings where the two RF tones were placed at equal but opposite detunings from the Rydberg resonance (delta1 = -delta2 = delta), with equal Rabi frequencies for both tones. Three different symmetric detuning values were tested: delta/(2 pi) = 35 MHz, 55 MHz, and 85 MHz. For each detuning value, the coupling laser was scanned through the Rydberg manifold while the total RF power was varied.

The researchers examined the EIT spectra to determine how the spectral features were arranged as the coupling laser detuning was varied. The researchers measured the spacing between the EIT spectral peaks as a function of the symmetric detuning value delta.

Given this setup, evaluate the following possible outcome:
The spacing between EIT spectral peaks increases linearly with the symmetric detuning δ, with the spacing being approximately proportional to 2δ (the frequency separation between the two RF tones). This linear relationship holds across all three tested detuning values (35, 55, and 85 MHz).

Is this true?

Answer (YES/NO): NO